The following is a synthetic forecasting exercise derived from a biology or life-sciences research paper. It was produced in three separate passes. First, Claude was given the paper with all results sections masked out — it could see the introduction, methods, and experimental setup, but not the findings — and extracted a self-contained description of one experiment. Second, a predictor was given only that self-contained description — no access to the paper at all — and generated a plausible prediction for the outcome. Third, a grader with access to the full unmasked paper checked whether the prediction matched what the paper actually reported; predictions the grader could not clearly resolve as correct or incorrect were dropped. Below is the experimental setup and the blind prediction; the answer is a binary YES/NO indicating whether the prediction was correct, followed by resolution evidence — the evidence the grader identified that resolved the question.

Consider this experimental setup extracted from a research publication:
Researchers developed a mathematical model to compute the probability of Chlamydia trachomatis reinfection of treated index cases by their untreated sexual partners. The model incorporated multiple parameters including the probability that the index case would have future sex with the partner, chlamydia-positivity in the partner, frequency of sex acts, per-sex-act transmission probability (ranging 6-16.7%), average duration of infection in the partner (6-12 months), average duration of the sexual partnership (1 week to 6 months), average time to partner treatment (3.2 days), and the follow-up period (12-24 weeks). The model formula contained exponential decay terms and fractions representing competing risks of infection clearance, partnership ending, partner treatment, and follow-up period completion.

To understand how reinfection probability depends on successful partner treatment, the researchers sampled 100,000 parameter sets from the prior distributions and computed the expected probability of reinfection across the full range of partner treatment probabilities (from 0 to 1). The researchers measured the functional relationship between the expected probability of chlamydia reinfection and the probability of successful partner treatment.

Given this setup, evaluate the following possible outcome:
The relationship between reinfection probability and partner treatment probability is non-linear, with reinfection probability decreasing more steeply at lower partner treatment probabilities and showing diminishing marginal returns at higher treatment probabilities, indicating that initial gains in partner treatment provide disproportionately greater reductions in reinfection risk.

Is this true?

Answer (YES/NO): NO